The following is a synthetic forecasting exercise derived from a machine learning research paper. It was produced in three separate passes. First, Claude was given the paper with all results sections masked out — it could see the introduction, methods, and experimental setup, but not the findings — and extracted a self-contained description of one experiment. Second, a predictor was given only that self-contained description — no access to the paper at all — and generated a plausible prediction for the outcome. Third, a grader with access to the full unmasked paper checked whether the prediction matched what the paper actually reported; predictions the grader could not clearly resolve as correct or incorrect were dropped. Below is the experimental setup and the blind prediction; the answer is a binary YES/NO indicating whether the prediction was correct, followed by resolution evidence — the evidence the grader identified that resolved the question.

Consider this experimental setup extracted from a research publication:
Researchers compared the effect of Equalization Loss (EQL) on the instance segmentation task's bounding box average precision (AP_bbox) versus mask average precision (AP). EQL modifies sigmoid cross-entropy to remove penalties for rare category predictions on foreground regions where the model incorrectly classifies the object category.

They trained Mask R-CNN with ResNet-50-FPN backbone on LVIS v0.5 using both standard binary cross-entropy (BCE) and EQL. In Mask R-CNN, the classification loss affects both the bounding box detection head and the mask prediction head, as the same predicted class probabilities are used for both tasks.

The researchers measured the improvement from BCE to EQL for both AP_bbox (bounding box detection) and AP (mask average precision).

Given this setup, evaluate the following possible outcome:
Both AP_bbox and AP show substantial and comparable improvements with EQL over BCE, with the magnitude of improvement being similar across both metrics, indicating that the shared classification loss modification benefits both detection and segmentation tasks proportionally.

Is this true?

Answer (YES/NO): YES